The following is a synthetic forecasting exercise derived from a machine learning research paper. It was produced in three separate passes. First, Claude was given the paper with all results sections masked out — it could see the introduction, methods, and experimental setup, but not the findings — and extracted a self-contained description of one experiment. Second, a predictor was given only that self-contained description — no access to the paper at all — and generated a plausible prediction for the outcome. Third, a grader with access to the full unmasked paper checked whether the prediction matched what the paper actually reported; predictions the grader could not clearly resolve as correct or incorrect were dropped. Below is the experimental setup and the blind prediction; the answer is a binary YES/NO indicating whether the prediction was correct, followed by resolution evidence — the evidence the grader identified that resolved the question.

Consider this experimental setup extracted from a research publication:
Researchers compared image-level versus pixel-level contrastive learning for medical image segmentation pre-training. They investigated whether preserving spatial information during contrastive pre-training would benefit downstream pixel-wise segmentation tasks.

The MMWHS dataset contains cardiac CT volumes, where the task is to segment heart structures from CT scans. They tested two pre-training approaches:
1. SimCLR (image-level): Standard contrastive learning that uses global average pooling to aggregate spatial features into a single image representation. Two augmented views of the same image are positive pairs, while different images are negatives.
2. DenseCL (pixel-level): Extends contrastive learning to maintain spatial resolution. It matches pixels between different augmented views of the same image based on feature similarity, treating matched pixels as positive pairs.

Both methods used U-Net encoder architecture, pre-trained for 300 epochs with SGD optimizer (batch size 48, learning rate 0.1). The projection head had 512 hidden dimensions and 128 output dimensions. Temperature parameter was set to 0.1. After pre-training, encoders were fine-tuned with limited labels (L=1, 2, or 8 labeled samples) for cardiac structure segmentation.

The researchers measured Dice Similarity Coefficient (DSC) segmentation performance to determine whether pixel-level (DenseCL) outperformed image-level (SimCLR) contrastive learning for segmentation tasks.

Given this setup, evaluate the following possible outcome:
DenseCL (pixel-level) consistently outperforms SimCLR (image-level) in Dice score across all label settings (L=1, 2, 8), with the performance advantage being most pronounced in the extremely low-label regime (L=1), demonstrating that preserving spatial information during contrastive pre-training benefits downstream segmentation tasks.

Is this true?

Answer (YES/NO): NO